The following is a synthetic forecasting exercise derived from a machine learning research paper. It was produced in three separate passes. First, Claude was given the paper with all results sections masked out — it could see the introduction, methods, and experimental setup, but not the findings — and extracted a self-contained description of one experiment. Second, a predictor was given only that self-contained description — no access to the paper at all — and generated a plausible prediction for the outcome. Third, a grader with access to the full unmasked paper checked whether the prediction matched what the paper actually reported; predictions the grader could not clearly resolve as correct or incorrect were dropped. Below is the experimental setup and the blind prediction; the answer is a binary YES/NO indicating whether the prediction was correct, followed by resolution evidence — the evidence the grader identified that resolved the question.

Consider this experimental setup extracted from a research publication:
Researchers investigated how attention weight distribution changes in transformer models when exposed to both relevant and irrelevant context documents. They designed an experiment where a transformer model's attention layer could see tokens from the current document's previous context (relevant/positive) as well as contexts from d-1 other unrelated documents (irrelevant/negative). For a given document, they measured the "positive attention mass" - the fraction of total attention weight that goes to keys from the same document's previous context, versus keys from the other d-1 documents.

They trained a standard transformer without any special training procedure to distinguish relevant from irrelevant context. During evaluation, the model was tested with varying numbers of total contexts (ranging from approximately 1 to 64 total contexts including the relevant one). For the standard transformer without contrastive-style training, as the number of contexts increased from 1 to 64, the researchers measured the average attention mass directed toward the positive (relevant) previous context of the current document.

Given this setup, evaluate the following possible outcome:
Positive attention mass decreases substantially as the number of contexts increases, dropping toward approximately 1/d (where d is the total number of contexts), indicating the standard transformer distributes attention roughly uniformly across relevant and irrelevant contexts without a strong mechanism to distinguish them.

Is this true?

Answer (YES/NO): YES